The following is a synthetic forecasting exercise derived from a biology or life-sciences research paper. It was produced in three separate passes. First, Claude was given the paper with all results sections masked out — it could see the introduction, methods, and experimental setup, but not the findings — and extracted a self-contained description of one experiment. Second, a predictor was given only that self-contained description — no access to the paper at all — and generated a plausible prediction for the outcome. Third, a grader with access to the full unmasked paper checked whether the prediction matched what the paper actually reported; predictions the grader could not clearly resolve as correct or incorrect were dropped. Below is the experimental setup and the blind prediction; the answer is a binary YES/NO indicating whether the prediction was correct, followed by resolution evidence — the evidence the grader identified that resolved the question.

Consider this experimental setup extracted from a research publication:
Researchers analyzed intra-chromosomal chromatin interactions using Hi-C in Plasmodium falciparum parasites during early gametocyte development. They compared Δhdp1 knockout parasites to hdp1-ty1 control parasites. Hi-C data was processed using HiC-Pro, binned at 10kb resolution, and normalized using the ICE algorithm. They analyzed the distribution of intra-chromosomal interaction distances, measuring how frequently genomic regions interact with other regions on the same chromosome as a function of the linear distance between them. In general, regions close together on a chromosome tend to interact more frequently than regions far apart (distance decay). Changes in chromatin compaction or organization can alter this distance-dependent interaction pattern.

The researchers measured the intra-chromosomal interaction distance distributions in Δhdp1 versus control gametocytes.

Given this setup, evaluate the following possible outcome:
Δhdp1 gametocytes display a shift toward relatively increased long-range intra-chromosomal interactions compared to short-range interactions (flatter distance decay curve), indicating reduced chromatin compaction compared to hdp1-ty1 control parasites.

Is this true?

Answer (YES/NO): NO